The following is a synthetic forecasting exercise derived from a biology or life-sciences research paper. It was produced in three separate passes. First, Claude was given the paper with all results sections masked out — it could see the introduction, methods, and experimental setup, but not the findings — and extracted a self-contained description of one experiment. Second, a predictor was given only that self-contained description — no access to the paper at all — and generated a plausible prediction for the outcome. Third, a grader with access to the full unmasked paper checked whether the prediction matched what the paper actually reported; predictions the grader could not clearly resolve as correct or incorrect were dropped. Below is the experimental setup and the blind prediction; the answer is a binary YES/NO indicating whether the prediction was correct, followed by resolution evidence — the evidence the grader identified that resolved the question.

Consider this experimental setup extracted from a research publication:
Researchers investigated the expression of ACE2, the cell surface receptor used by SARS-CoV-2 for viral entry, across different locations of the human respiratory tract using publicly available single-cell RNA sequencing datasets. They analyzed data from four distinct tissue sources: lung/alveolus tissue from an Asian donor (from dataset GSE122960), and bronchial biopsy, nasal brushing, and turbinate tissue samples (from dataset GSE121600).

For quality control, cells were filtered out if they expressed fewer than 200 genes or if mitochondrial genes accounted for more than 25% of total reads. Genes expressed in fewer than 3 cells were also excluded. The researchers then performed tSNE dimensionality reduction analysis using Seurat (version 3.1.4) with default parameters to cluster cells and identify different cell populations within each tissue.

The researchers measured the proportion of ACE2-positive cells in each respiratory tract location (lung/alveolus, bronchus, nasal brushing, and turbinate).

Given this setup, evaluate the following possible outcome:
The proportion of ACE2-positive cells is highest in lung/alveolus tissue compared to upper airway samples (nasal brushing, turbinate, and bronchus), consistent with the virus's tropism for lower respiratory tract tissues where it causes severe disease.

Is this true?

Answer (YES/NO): NO